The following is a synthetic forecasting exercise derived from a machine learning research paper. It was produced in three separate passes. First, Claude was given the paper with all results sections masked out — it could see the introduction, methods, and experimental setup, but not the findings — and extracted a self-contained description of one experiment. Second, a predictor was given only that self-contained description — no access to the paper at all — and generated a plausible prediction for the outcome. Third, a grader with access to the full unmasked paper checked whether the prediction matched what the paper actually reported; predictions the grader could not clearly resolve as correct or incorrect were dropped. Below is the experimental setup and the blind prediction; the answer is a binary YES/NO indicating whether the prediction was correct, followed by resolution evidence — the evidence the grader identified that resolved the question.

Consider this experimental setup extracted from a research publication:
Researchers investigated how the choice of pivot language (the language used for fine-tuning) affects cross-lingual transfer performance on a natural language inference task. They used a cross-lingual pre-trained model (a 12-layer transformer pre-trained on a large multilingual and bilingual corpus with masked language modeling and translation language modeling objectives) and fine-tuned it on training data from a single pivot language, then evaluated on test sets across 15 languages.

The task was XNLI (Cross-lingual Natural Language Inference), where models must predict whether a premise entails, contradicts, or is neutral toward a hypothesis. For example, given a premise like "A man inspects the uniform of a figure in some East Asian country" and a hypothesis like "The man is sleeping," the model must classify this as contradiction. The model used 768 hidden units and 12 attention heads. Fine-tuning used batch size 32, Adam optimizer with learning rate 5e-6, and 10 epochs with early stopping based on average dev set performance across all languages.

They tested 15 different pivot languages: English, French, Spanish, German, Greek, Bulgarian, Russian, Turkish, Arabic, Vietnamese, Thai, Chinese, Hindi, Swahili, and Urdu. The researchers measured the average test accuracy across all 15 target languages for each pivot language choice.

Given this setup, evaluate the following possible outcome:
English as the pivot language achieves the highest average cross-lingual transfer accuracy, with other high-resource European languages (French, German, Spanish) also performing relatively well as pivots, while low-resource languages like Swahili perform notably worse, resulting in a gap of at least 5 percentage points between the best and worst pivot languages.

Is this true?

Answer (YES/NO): NO